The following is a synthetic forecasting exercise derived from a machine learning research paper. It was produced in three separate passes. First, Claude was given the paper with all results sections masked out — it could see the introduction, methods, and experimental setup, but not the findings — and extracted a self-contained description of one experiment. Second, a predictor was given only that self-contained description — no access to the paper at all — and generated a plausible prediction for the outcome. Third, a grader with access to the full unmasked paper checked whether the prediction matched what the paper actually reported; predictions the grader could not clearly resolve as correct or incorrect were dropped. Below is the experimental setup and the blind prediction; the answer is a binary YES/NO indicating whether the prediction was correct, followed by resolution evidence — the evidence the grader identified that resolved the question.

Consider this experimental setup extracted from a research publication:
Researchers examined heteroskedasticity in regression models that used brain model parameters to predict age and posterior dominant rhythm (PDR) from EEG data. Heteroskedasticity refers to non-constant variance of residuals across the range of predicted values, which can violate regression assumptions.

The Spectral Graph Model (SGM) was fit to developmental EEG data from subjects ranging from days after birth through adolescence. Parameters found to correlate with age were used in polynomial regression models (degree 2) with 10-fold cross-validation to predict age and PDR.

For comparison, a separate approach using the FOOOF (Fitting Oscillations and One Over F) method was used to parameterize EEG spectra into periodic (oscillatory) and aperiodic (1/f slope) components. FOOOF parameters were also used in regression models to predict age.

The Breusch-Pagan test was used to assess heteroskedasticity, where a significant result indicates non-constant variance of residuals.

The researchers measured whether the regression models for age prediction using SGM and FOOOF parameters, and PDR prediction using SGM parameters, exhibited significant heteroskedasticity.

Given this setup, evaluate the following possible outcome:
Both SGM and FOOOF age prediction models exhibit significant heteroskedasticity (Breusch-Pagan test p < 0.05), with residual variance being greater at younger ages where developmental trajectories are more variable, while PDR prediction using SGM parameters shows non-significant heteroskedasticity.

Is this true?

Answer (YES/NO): NO